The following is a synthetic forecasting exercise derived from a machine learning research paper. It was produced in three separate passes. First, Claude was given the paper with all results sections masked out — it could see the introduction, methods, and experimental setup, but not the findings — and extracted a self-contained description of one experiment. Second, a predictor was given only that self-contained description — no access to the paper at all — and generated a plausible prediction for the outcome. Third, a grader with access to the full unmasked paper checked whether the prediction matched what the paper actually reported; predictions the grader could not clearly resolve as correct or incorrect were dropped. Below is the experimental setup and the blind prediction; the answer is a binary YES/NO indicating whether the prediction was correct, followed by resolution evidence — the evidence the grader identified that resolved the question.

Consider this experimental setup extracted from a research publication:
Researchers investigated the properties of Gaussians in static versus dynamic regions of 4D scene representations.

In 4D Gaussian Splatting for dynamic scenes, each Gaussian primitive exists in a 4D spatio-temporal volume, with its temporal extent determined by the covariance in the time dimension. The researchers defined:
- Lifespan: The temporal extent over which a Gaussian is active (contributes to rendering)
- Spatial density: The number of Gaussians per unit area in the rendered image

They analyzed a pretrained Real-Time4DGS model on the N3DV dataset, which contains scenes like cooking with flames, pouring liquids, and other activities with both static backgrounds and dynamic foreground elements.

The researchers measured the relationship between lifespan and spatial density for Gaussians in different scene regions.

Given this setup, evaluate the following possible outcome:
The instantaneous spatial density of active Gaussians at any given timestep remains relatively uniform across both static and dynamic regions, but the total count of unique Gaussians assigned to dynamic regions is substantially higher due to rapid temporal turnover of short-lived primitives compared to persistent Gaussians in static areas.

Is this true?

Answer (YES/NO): NO